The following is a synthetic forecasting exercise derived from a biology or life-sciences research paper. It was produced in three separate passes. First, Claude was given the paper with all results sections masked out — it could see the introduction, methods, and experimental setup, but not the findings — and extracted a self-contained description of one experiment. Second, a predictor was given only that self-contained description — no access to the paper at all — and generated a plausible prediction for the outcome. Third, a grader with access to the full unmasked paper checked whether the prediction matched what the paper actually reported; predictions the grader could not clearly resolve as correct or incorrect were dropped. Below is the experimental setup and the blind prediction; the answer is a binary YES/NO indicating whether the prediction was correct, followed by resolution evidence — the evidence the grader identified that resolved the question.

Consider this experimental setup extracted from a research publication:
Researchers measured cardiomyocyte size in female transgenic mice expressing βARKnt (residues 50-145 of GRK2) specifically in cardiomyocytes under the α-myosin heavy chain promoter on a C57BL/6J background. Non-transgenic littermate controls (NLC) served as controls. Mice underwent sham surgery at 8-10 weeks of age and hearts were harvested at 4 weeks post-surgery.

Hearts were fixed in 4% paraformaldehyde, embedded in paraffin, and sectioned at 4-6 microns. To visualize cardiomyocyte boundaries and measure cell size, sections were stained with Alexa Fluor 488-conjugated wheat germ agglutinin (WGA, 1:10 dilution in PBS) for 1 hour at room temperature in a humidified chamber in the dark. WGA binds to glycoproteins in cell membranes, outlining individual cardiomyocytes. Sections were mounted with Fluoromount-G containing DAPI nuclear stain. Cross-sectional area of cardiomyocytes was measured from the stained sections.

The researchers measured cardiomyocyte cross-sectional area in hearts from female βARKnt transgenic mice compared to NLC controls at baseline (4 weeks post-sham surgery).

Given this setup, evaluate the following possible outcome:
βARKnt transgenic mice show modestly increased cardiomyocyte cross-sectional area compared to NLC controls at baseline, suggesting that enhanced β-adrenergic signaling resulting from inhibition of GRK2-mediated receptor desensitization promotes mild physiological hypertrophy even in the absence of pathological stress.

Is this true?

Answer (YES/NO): NO